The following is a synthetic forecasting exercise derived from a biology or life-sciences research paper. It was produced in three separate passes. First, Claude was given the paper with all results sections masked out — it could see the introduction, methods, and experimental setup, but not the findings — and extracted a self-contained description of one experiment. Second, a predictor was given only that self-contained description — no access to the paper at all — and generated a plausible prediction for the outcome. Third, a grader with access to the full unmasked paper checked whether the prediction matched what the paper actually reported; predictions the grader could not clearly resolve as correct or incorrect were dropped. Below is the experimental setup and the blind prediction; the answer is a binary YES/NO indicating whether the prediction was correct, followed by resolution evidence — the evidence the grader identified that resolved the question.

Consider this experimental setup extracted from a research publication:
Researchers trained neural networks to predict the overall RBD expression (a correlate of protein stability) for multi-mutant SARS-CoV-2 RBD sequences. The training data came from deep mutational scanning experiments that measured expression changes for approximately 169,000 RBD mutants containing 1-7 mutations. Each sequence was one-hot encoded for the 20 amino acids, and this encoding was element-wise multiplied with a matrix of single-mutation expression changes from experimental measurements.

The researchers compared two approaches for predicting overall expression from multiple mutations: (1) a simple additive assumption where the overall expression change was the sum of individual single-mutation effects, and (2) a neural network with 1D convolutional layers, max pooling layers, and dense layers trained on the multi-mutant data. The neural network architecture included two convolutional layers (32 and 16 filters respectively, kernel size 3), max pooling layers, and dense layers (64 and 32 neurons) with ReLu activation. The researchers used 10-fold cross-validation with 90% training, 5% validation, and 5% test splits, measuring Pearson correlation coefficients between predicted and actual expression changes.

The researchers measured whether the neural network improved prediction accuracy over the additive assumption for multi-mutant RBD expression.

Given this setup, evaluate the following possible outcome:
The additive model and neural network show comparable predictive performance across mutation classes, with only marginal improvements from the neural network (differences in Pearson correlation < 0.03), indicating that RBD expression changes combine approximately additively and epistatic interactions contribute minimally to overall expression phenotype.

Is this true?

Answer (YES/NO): NO